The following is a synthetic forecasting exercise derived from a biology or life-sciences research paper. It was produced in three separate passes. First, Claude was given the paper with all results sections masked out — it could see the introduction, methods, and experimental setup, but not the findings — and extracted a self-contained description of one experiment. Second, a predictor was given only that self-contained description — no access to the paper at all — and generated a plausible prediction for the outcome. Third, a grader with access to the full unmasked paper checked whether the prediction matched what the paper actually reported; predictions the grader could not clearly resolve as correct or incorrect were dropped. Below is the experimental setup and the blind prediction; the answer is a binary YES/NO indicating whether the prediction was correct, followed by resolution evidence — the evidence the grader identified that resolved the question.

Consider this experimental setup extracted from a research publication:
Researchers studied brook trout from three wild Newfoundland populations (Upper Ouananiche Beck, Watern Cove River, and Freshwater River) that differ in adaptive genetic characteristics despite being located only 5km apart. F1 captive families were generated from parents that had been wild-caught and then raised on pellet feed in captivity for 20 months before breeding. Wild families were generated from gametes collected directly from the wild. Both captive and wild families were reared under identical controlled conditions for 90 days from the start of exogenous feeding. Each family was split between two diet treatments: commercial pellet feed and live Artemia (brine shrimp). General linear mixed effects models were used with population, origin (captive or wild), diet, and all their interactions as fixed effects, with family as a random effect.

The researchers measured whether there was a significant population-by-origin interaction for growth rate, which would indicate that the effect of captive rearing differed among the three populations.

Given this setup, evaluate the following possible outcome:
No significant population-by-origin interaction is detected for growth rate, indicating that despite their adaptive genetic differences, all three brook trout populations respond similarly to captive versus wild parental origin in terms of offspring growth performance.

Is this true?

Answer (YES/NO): YES